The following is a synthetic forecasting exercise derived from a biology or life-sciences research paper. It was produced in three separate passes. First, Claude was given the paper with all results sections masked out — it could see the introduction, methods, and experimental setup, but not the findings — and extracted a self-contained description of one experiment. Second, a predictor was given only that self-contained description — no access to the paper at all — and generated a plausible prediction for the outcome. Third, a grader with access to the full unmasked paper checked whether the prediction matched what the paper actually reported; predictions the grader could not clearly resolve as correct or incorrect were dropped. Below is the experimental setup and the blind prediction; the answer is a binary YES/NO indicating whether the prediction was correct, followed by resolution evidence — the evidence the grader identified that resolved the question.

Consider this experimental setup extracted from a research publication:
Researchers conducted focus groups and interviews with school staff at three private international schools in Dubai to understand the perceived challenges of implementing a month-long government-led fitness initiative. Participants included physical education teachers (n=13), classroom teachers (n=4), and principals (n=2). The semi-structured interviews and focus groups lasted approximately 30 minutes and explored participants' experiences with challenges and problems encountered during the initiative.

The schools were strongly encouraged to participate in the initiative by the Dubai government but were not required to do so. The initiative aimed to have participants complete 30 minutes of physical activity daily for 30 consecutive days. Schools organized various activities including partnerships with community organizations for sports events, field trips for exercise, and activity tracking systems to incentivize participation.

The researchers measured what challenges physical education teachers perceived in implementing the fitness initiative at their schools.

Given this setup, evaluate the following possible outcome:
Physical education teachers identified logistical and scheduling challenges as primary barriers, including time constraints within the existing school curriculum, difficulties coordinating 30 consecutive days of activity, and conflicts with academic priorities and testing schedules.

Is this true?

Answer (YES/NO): NO